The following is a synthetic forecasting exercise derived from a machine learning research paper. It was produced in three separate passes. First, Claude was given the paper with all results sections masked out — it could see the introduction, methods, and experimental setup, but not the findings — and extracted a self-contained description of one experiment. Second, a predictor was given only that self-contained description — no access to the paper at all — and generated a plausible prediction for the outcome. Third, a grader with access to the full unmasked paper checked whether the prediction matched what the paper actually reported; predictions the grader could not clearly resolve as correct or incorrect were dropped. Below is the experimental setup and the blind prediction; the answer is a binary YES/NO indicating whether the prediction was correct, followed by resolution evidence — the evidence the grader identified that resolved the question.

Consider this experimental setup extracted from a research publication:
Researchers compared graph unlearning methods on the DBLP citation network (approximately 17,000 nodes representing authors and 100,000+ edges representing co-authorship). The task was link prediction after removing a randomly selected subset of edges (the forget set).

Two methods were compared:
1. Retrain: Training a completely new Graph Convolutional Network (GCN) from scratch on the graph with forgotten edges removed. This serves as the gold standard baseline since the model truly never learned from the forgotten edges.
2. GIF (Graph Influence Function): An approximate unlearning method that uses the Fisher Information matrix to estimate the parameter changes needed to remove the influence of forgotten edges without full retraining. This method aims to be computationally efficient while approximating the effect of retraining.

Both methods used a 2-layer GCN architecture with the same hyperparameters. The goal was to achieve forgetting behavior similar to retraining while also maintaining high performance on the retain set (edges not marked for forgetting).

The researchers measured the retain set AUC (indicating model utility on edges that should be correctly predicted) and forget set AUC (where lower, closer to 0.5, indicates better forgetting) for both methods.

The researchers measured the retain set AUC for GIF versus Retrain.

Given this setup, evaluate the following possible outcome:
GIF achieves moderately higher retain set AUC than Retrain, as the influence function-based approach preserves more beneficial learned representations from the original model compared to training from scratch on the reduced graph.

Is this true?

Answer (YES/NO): NO